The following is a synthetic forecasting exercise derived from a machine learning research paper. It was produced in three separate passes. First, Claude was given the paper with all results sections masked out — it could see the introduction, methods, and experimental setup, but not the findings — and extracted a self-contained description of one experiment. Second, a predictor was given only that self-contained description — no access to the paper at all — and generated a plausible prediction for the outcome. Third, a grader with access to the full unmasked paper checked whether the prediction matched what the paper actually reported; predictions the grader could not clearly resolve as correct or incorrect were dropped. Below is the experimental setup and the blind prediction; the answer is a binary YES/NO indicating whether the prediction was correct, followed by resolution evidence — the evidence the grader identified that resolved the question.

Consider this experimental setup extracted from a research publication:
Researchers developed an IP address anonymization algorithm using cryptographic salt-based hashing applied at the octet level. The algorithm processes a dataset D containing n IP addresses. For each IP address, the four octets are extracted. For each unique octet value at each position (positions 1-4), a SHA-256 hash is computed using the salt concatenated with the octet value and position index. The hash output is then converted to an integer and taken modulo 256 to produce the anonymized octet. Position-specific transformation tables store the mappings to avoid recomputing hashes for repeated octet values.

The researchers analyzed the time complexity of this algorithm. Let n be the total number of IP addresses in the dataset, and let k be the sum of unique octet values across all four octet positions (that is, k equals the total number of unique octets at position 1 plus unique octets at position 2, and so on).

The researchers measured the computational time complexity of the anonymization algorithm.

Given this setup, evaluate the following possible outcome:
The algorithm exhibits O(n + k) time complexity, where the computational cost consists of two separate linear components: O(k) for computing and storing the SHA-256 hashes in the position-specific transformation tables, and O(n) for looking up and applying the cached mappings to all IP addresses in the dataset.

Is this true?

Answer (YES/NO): YES